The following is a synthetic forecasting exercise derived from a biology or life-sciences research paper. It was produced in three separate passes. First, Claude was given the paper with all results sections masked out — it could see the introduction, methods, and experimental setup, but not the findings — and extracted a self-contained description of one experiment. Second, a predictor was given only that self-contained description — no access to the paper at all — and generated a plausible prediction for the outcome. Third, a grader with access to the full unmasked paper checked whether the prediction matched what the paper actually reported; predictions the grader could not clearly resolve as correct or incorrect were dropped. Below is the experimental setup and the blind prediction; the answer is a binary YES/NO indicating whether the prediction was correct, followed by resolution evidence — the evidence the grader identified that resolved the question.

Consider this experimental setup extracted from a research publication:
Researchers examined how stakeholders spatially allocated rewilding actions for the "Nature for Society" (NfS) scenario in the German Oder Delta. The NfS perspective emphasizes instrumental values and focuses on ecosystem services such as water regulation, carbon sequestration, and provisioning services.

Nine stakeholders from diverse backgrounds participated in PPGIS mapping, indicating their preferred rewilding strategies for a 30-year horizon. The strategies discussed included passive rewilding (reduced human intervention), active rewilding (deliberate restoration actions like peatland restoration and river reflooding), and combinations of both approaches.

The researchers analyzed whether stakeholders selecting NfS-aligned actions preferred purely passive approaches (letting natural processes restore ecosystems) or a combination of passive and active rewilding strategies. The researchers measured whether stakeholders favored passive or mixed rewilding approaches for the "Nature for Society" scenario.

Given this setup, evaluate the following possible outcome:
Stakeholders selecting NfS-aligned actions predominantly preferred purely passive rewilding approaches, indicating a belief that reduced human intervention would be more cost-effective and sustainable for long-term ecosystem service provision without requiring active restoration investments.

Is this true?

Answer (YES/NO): NO